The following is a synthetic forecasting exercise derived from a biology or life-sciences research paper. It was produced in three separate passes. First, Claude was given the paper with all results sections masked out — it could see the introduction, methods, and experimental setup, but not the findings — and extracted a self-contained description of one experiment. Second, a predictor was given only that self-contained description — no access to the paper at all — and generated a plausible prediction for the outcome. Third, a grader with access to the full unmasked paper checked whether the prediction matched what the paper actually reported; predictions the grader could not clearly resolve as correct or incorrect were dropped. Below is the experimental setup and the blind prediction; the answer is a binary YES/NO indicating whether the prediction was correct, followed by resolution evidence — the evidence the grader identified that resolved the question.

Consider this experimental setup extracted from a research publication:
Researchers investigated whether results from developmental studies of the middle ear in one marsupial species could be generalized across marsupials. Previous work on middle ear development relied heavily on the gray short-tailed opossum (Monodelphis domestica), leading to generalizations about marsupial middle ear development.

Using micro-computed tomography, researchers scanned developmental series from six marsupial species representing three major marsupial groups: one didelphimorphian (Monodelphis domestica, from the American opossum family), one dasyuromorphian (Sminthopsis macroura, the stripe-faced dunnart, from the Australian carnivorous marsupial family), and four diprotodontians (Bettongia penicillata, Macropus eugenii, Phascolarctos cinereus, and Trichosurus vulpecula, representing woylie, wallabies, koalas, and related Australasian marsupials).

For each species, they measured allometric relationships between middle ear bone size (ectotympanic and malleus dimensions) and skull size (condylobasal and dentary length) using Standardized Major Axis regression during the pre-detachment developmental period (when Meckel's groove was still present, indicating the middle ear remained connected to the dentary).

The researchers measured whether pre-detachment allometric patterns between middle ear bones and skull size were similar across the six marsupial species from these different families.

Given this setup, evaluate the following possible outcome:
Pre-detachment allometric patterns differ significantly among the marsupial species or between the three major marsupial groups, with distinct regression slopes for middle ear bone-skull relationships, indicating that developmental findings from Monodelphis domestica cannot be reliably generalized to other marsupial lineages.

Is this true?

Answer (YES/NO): NO